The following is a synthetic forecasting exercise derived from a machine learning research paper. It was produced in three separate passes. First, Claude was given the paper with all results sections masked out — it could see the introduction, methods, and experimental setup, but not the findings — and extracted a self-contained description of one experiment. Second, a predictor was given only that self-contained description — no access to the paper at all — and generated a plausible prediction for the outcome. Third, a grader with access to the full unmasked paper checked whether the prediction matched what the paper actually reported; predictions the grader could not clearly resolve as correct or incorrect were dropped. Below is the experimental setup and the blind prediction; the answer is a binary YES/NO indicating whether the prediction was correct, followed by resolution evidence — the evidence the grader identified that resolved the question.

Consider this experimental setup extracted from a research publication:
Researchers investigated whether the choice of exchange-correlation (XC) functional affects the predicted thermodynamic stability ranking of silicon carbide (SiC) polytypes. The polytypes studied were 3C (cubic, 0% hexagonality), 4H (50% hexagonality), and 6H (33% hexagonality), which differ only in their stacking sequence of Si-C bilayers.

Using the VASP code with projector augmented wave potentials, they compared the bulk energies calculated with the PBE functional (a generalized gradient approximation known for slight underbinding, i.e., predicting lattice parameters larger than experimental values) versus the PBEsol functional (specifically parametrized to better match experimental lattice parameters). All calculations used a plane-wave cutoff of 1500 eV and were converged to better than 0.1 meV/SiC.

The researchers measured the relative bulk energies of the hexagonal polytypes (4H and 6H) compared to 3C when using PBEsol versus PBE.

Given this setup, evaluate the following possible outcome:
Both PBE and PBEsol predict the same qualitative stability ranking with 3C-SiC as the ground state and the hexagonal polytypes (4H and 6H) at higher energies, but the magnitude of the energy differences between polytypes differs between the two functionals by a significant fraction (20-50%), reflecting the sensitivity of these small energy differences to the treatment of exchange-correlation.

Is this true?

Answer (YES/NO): NO